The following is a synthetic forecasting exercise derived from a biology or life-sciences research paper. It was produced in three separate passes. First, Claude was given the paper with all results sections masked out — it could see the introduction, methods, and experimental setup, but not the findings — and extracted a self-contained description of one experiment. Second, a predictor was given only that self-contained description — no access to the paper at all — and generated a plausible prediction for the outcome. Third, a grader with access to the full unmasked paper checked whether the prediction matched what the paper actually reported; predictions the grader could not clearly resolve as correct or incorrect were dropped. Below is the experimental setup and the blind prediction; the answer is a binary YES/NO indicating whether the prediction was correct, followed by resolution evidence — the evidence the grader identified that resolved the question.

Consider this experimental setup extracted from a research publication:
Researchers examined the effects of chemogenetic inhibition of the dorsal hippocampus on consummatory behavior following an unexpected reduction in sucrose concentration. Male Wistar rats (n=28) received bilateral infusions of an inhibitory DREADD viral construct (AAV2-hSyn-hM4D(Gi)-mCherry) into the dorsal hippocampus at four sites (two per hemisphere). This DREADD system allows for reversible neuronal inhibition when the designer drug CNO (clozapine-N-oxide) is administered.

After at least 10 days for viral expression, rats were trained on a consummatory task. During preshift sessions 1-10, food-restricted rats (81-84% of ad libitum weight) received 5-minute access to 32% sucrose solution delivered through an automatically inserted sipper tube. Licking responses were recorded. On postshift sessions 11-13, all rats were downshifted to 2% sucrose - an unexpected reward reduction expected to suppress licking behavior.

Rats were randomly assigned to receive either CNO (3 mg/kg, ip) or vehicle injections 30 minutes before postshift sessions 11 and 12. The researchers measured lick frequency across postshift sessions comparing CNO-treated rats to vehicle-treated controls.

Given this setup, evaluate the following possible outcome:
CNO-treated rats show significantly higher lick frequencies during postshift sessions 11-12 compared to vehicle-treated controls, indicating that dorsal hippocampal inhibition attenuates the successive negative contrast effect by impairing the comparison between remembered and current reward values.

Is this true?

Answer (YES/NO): NO